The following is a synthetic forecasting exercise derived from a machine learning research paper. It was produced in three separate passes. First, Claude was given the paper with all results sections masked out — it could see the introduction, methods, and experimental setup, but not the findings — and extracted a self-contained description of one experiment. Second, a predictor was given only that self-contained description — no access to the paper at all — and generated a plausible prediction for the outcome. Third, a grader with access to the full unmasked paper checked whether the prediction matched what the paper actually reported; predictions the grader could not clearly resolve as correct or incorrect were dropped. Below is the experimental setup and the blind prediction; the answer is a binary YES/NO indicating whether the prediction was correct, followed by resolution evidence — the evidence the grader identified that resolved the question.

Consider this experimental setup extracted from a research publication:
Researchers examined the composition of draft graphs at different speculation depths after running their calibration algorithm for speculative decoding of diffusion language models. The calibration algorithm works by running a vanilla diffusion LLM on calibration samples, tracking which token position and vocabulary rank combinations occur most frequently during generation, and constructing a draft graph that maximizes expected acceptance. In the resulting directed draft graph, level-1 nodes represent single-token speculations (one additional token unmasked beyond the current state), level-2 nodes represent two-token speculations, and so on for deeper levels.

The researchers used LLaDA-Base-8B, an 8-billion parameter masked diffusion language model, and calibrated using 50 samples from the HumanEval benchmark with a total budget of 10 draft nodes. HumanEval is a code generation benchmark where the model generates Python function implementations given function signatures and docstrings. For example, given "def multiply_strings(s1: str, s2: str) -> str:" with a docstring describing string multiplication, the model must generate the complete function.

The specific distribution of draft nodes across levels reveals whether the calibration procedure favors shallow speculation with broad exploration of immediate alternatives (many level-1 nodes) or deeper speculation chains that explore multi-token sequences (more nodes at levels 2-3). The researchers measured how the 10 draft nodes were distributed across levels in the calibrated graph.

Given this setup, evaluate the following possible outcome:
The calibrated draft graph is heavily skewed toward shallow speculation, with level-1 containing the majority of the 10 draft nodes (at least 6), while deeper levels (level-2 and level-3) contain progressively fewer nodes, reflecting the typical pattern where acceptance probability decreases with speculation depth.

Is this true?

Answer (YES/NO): NO